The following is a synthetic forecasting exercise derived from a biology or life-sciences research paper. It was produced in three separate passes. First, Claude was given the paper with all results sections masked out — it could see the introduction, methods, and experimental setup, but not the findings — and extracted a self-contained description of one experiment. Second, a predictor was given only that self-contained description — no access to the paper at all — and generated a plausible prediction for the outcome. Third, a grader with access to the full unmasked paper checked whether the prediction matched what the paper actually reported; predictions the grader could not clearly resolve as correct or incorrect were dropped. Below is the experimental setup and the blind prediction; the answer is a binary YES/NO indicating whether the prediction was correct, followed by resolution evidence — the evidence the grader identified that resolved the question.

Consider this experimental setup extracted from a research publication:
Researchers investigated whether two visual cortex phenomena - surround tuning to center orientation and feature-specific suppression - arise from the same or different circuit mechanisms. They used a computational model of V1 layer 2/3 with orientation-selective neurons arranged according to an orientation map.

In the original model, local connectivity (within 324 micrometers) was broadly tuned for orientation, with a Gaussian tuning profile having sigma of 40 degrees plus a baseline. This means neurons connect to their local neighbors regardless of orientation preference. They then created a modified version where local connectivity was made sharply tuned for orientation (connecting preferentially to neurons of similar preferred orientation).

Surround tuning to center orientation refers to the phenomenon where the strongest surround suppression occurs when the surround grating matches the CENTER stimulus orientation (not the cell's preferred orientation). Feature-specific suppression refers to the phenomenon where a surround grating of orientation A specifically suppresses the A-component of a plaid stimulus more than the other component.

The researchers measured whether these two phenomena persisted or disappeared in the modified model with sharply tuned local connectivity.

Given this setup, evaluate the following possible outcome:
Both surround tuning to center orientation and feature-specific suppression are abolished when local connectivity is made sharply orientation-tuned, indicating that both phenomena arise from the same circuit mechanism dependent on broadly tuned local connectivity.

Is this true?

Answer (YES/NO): NO